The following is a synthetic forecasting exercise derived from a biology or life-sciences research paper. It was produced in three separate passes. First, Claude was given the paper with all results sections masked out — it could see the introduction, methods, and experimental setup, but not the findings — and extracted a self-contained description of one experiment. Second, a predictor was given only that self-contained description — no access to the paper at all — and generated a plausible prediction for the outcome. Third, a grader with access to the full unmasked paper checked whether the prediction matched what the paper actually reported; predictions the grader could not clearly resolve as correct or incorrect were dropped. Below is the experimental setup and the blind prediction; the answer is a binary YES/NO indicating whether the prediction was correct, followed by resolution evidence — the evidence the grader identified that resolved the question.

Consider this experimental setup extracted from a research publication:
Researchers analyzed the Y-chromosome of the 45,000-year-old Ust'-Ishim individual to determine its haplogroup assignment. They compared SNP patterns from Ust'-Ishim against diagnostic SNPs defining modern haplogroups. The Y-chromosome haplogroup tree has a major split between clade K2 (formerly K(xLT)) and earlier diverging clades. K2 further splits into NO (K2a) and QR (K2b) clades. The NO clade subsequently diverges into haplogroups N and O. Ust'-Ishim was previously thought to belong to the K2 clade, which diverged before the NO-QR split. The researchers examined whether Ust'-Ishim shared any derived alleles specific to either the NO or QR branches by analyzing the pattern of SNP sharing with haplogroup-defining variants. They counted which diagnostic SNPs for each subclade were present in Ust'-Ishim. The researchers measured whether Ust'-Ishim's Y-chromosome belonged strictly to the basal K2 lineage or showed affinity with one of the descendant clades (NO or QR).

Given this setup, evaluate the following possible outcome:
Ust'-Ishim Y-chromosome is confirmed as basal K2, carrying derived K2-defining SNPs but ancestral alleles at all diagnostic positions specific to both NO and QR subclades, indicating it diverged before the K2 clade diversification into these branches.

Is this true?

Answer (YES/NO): NO